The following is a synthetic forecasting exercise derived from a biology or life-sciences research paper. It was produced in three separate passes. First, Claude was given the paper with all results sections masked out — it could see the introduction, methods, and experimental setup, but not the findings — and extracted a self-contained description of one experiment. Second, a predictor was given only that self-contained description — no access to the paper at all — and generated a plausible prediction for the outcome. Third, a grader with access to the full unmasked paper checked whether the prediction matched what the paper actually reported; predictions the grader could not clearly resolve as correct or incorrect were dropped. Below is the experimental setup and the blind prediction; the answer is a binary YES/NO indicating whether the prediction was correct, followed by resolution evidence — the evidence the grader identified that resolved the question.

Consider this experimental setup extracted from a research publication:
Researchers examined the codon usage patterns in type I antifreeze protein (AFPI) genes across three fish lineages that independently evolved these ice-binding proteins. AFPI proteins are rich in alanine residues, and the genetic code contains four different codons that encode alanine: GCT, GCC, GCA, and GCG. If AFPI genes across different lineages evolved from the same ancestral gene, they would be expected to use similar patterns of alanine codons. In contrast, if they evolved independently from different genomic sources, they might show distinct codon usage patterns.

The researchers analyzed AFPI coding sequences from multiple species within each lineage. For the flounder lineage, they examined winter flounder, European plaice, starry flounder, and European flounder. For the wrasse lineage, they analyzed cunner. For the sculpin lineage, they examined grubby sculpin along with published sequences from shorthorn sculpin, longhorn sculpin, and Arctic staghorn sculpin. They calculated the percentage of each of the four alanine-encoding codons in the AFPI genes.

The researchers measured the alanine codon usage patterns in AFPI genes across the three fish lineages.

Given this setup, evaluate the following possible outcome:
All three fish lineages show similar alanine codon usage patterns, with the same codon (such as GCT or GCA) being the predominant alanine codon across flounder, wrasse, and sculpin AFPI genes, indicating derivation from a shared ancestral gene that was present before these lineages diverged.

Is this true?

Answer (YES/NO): NO